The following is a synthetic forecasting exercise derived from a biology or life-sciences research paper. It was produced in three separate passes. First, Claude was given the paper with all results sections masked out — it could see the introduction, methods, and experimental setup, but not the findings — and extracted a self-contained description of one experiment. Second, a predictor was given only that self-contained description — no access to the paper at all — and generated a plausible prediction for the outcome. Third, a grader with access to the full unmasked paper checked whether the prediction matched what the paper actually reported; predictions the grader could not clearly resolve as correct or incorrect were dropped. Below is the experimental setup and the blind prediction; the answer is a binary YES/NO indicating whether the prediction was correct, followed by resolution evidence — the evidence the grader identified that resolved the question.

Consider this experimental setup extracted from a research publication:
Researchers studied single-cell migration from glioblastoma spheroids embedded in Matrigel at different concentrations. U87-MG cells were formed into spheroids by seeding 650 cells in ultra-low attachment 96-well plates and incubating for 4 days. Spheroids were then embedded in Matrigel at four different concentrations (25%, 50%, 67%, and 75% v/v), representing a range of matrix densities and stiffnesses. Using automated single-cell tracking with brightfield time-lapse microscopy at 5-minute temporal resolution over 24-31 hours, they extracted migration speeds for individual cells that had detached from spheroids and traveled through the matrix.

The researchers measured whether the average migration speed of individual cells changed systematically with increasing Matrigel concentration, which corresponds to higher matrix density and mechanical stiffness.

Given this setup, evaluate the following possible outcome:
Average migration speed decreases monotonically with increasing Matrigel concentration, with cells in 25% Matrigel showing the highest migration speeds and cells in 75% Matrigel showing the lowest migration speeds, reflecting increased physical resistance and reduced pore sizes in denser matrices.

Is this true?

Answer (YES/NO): NO